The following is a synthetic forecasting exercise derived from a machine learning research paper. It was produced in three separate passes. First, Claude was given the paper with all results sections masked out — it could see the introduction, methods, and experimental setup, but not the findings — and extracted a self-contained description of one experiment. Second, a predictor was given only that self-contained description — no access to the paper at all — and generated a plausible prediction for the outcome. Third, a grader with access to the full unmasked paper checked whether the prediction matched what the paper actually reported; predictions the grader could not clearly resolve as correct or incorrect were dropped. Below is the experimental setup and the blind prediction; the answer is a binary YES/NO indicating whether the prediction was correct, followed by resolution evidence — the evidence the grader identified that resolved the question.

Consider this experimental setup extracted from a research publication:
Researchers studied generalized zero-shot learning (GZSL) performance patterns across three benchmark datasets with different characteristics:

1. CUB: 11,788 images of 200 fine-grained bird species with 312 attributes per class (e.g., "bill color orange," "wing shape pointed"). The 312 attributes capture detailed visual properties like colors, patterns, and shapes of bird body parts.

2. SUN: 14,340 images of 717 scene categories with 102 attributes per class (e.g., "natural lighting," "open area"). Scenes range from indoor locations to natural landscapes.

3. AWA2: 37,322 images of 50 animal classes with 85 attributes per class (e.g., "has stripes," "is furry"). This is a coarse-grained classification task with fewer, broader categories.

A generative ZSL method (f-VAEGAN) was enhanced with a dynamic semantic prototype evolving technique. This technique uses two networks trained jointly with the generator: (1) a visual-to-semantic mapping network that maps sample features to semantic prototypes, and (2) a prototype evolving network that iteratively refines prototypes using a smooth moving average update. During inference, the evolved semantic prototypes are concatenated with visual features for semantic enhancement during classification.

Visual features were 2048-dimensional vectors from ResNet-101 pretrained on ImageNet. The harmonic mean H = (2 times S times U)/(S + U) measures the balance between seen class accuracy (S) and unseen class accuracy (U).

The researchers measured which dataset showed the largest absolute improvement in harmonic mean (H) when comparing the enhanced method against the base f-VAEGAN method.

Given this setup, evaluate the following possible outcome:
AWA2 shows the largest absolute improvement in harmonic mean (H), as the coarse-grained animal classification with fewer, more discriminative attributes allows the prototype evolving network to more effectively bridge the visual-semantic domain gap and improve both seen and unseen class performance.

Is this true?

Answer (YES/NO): NO